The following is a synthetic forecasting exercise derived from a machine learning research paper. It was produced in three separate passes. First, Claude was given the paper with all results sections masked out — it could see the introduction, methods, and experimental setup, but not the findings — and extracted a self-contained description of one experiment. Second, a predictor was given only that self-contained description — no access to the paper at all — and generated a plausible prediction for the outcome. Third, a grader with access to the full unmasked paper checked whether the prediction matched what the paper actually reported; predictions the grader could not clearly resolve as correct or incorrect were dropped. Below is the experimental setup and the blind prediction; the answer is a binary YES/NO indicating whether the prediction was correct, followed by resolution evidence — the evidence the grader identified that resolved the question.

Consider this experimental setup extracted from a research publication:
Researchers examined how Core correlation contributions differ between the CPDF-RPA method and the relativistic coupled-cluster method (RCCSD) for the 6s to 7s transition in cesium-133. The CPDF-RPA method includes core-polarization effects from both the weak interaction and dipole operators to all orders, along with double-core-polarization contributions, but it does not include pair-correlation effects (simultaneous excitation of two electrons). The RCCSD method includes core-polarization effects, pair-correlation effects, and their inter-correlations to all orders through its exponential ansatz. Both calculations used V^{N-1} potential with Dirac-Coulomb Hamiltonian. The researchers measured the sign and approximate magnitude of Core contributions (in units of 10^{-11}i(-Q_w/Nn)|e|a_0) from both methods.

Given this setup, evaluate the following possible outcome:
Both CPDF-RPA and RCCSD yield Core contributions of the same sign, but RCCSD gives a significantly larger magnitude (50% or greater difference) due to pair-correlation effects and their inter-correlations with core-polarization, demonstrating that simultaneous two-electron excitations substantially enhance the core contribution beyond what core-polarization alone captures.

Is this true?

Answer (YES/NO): NO